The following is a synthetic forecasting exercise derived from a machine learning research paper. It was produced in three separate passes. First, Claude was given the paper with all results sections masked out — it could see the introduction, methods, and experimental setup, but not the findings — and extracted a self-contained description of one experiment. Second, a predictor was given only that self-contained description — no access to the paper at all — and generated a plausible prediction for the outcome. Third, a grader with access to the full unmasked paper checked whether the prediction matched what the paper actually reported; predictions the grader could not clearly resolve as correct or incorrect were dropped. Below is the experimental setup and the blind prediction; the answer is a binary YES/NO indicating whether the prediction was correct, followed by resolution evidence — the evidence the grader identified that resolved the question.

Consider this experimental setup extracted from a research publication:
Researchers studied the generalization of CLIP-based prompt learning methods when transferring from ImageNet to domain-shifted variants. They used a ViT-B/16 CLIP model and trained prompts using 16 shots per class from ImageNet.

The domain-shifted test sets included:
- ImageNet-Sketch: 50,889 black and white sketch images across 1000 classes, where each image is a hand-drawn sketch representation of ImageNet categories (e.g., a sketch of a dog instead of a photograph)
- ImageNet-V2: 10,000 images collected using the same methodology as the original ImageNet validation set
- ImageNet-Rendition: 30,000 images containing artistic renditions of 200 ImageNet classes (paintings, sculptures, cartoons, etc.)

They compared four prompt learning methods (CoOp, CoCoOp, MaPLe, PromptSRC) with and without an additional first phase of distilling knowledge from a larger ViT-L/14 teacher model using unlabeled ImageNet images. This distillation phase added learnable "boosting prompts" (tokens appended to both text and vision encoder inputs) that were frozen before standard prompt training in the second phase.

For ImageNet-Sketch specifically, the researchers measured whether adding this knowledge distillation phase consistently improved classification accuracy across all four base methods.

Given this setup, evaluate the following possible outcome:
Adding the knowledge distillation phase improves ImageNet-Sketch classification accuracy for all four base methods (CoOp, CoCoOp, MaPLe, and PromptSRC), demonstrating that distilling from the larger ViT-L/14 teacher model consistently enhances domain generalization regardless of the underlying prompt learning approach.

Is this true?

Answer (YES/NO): NO